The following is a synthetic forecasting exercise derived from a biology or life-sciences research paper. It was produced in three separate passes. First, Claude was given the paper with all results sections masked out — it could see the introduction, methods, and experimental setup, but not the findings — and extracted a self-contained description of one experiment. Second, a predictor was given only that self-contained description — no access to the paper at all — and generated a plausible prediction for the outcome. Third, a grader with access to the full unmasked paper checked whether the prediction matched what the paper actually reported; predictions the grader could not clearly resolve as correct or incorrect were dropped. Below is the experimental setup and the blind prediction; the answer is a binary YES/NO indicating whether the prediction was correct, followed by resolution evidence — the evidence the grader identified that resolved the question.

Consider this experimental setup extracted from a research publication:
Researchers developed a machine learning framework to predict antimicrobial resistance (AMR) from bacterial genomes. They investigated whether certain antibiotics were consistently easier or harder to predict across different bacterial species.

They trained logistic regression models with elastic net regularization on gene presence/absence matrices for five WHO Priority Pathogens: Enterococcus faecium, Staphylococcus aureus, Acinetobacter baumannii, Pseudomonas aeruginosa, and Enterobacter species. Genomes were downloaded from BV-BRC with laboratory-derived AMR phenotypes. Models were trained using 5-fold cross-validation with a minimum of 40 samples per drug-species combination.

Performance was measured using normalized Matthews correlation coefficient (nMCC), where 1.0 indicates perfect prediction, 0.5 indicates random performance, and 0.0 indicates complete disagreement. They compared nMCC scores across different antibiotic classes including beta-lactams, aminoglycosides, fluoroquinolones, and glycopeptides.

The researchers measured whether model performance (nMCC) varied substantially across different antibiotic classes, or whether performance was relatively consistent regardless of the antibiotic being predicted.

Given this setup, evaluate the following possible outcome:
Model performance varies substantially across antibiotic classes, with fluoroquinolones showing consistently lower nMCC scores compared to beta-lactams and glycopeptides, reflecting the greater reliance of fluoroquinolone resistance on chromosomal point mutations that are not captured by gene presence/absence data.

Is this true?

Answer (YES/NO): NO